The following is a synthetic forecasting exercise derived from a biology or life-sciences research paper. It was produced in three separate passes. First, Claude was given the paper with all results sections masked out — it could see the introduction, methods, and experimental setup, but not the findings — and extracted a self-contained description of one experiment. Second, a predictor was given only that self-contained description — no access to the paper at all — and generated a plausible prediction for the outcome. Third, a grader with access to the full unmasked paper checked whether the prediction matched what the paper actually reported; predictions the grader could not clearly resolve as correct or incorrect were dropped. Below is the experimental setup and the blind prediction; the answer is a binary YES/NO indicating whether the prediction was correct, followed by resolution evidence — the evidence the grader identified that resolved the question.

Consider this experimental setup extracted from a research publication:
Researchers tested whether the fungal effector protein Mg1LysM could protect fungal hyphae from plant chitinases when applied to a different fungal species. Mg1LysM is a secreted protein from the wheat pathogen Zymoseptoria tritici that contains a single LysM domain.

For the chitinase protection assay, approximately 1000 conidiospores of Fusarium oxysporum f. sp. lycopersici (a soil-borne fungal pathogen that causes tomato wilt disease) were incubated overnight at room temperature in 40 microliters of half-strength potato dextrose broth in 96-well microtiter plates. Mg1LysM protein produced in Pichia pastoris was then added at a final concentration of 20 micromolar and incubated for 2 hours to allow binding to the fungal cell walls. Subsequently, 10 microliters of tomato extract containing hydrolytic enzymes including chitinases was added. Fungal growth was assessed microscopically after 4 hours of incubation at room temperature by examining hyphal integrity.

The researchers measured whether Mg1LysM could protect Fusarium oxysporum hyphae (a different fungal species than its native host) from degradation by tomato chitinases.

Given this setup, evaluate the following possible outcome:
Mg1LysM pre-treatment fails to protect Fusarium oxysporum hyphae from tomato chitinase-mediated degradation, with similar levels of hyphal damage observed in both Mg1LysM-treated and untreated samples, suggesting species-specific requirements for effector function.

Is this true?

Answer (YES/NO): NO